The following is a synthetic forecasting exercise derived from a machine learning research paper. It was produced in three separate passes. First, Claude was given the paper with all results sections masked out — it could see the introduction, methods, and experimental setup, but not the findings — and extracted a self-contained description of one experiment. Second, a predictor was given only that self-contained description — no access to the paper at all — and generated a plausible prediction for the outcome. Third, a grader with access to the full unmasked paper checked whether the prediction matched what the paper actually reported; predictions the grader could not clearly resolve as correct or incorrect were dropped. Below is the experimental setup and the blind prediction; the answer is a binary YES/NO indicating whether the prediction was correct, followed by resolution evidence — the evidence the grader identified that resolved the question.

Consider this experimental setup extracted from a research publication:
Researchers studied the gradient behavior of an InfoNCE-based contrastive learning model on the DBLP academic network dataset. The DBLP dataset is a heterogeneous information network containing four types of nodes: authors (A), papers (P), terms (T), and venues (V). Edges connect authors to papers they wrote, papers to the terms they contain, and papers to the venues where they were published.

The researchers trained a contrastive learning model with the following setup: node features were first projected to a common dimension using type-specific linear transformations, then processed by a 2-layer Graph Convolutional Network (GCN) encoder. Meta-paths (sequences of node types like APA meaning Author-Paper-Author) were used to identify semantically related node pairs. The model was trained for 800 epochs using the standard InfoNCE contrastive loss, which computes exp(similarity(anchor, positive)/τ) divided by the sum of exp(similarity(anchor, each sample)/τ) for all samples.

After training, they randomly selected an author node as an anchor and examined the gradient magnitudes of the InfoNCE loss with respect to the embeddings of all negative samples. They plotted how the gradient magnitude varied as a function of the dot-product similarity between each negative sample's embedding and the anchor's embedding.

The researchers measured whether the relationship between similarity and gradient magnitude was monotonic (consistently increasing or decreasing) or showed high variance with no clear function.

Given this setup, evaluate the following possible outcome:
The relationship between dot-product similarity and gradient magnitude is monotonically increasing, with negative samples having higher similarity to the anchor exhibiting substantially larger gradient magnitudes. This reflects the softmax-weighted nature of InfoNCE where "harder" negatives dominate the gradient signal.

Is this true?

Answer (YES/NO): YES